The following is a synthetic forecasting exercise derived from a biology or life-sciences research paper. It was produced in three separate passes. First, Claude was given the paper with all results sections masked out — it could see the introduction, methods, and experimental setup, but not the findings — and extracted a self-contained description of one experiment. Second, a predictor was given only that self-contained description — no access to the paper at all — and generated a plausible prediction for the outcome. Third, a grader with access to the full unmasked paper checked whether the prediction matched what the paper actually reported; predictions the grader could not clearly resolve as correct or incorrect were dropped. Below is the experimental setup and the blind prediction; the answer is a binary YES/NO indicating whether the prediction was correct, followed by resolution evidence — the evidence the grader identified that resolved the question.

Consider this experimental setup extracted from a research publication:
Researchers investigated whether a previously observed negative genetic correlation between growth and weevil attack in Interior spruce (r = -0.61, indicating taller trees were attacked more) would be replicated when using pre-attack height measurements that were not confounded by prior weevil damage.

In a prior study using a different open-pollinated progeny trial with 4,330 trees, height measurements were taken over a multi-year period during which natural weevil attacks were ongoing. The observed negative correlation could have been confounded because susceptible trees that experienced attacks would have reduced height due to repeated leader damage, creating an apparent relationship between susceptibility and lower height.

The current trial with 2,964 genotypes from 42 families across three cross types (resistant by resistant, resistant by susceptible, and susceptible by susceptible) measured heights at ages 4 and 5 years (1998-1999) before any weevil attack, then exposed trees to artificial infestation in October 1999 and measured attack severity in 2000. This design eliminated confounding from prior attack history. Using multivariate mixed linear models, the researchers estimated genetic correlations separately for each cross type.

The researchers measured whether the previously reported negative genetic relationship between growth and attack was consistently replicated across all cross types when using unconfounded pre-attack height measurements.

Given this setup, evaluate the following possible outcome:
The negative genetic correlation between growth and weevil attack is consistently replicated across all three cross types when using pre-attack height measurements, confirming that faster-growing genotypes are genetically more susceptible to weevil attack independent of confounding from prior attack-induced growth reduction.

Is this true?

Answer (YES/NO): NO